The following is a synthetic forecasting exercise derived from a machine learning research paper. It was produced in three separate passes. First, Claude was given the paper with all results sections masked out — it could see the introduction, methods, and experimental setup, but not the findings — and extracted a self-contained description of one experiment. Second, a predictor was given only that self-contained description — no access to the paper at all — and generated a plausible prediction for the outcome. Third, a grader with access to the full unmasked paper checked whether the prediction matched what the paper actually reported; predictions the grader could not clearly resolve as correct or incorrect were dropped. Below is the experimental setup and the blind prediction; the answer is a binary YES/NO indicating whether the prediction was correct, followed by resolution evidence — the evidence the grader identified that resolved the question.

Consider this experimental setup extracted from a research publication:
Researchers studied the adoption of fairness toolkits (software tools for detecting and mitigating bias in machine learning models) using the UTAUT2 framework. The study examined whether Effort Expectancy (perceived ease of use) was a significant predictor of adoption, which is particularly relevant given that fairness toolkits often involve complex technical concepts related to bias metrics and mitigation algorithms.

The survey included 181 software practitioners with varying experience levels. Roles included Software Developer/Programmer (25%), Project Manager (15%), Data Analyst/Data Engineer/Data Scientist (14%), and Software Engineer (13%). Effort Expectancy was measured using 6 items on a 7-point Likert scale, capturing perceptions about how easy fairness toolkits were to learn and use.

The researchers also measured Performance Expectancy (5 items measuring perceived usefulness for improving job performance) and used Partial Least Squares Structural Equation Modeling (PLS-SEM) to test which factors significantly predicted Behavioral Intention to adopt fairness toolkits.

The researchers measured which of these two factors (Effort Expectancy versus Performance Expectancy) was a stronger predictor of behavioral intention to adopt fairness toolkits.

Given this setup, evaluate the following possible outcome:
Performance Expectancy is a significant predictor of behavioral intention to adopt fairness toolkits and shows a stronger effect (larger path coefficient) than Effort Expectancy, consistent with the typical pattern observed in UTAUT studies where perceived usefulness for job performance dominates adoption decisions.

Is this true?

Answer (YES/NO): YES